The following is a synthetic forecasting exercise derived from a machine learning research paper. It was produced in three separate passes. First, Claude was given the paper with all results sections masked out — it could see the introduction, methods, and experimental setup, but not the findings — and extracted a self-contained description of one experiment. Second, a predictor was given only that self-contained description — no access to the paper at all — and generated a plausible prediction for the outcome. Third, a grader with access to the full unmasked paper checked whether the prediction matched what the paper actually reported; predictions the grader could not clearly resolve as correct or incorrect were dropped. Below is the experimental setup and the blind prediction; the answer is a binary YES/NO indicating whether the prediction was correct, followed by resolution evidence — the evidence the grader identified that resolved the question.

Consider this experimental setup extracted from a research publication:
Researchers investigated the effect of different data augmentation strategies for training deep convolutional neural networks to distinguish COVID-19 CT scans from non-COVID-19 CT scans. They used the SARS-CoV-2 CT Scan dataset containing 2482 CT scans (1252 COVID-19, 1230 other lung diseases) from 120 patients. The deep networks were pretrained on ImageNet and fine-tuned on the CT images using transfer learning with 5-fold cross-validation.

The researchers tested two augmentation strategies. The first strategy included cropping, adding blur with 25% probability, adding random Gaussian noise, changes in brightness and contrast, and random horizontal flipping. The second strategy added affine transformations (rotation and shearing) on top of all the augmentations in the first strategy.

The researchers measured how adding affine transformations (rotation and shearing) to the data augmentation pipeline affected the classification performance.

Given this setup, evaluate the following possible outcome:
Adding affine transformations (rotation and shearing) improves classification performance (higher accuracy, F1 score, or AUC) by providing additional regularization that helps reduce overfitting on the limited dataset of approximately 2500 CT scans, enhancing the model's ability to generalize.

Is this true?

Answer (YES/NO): NO